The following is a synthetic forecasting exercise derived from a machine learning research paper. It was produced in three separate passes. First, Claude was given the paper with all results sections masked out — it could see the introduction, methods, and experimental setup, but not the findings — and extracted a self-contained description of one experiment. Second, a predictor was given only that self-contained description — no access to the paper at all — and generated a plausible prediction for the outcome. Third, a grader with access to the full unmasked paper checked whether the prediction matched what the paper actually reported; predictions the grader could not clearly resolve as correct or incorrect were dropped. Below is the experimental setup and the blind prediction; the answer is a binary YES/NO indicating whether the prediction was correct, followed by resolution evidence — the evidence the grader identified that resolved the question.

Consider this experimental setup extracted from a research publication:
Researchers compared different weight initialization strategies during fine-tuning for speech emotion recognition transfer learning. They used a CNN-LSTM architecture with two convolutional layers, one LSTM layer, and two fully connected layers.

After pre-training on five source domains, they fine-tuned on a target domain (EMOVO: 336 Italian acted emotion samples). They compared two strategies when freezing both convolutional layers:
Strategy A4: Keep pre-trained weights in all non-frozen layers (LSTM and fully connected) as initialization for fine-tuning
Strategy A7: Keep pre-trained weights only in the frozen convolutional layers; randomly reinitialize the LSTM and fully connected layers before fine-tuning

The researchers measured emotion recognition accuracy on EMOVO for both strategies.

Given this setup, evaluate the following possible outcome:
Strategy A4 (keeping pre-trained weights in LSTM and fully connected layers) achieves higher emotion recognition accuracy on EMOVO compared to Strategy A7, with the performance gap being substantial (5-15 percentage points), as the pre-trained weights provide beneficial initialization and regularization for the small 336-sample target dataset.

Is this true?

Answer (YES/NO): NO